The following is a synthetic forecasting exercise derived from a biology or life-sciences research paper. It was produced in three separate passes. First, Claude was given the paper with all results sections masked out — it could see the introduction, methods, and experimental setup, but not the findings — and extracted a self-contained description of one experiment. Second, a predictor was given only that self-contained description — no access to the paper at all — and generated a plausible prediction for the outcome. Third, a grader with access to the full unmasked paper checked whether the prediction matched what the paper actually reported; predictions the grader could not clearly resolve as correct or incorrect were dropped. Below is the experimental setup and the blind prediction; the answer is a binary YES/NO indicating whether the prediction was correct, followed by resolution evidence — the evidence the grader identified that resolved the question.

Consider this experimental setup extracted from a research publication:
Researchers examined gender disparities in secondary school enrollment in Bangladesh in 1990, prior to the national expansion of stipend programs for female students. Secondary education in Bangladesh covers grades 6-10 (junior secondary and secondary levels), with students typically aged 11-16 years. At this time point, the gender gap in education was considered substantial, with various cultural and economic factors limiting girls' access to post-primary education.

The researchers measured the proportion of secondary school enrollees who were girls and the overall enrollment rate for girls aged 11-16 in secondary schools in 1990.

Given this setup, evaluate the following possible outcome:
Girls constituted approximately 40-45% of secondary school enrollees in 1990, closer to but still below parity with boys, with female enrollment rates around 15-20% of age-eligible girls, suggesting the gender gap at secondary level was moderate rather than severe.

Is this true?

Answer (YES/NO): NO